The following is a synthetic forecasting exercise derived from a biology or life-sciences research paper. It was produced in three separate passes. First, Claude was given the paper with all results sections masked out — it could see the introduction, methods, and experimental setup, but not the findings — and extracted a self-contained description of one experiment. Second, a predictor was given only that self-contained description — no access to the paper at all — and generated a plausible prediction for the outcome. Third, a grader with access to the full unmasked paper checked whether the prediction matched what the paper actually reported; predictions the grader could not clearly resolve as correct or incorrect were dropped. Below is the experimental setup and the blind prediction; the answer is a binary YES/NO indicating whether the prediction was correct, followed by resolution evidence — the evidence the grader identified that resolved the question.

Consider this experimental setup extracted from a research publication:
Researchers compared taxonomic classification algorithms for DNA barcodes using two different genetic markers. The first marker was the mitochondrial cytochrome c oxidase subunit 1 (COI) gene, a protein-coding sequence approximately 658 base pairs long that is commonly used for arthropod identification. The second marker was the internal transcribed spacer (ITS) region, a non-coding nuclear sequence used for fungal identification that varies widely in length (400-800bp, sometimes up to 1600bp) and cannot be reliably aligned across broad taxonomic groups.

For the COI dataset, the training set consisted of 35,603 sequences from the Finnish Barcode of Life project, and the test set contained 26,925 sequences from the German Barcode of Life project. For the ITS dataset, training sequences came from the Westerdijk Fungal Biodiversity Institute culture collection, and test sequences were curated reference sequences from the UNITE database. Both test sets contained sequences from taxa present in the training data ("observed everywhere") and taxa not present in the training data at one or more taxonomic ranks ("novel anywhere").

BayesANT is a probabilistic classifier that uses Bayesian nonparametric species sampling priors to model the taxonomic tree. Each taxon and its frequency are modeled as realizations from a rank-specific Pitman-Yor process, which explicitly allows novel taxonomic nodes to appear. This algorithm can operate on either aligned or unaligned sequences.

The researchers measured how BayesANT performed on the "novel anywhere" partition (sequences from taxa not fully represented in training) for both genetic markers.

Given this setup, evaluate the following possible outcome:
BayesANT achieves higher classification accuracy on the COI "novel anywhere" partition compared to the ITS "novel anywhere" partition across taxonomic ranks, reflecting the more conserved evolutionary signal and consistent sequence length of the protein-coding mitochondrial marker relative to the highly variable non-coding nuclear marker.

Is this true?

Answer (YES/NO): YES